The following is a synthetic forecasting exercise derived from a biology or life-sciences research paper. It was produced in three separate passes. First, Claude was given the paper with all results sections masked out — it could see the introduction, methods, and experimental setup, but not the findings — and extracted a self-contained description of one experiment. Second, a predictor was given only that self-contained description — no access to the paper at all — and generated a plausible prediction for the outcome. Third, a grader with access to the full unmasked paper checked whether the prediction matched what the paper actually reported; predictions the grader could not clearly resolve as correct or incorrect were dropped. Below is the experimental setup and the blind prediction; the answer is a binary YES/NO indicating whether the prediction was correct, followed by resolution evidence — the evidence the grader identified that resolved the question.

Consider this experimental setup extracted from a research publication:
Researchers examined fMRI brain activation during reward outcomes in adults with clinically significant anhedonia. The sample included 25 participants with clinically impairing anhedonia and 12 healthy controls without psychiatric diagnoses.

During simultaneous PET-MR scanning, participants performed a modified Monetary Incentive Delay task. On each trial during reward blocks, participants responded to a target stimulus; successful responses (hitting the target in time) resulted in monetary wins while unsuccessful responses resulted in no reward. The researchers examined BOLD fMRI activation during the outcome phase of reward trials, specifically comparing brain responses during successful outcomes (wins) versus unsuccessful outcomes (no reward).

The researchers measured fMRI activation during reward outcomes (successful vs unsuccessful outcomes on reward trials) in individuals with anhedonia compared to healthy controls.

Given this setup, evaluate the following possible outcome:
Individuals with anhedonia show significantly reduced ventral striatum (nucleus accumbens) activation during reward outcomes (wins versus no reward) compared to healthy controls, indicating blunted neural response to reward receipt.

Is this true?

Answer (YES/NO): NO